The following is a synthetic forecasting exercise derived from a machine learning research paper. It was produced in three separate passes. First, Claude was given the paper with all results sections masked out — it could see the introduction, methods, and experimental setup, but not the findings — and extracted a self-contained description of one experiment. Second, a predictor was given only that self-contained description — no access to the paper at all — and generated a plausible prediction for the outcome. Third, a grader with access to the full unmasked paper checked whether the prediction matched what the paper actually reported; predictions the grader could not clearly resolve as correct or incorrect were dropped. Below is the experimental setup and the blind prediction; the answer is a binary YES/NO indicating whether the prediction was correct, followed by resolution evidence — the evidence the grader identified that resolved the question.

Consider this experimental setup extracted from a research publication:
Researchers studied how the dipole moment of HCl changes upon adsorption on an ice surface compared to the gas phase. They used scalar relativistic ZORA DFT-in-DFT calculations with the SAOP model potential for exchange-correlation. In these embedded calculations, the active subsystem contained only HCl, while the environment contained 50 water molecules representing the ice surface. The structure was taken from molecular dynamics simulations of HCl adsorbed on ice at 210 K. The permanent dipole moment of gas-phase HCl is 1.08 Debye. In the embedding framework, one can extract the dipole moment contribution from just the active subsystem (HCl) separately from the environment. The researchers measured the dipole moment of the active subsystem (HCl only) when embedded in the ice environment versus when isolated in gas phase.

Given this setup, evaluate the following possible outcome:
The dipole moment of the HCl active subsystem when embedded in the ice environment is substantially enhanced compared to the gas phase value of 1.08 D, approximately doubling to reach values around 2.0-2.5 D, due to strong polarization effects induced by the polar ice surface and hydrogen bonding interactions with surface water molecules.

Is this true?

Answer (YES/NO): NO